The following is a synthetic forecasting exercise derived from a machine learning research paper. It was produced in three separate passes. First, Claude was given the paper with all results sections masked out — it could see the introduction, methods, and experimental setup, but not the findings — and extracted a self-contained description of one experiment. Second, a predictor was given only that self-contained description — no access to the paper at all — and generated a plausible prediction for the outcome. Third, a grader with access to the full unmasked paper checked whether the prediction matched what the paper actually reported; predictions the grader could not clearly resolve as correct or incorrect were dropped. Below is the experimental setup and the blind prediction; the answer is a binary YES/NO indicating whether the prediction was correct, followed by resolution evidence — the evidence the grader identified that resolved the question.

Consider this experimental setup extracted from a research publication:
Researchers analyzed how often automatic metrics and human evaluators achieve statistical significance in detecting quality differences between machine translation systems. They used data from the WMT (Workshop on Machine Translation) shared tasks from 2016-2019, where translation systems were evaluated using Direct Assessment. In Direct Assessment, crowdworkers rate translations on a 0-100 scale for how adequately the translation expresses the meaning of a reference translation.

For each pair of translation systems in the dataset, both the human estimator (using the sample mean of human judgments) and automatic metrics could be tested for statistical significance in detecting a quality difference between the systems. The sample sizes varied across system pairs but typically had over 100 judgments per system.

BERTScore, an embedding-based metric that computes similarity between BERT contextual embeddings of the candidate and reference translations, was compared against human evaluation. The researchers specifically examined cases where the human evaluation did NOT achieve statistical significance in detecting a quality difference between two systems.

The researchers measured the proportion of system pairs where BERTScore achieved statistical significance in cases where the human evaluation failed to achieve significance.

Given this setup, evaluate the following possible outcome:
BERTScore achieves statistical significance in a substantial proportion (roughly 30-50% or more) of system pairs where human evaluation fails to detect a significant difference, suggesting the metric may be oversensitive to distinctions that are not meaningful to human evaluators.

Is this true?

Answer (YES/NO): NO